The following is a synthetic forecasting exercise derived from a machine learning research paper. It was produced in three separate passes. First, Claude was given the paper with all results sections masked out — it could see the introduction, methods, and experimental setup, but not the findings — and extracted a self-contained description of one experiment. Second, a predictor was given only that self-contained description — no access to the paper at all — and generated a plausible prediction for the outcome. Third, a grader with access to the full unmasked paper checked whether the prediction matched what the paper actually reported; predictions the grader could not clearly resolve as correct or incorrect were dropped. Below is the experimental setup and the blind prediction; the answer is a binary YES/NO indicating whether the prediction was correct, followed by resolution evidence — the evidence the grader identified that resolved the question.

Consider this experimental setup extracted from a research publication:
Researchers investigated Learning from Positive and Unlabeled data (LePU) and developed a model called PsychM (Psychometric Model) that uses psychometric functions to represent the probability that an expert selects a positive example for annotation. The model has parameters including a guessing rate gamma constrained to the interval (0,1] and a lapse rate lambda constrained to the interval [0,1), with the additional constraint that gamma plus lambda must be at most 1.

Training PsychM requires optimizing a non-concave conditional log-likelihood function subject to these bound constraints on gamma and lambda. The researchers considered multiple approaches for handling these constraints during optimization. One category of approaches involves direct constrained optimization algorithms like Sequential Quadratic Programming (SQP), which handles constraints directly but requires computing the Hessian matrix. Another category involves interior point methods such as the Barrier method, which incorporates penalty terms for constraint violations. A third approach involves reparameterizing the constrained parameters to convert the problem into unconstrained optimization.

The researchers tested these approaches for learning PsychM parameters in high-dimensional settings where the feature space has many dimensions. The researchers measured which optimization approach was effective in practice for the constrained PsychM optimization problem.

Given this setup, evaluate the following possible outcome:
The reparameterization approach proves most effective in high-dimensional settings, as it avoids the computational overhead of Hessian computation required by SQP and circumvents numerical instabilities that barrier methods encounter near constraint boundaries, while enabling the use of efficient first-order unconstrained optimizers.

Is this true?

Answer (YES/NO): YES